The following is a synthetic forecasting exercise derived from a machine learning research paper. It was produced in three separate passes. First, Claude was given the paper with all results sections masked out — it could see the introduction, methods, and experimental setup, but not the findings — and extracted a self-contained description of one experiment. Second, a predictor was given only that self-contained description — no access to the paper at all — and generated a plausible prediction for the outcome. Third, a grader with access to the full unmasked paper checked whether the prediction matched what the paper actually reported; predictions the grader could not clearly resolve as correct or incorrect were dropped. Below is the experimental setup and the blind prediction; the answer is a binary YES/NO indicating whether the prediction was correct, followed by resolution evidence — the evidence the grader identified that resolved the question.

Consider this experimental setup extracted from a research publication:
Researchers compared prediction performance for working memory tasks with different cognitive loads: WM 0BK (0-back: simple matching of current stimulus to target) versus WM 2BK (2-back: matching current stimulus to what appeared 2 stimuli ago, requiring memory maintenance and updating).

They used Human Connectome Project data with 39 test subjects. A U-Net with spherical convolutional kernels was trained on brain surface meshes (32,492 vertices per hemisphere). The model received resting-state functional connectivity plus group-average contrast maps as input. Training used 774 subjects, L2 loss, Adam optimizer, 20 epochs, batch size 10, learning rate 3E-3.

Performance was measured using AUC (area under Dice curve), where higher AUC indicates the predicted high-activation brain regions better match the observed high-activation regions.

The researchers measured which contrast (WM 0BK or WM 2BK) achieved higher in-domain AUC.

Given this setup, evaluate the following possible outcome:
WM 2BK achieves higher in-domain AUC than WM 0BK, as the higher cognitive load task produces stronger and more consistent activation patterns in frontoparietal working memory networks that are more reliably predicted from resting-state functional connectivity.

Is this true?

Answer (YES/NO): YES